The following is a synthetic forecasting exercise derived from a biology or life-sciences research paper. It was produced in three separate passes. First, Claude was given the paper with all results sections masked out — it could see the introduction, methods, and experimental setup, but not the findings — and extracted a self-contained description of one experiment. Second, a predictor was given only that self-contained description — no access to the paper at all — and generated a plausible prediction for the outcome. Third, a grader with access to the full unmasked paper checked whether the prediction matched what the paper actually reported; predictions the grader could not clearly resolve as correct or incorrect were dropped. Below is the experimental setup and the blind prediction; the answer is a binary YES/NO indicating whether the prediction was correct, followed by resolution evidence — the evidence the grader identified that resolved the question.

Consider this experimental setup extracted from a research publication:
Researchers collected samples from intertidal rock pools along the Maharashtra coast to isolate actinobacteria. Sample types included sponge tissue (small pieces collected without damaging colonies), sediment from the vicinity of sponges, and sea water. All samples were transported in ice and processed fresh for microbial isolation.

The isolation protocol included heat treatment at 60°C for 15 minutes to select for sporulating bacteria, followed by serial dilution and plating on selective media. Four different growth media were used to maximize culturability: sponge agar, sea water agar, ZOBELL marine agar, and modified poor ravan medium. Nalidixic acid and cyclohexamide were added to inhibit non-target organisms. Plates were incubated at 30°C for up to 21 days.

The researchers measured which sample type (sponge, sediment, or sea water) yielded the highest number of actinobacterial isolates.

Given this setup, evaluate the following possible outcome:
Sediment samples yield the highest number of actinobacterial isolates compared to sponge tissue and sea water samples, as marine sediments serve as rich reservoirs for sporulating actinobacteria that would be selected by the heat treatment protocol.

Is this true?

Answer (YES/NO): YES